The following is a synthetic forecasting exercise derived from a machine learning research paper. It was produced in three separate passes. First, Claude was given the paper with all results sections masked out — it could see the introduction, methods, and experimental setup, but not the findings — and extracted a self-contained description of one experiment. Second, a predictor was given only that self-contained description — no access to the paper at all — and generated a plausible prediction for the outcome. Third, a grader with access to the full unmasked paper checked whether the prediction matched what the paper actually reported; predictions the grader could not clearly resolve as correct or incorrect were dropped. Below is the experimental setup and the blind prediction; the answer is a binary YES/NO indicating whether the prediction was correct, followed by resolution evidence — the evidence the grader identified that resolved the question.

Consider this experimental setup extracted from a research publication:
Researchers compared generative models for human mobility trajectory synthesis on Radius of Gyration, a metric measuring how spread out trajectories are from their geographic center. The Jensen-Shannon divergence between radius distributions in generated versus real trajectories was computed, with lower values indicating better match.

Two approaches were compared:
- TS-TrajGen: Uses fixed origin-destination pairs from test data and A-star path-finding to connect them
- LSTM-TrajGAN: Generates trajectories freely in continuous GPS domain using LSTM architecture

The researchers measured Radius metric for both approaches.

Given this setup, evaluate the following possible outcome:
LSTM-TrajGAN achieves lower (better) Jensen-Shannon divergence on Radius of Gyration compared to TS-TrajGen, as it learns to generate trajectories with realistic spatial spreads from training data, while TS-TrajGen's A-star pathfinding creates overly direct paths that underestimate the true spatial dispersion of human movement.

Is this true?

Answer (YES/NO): NO